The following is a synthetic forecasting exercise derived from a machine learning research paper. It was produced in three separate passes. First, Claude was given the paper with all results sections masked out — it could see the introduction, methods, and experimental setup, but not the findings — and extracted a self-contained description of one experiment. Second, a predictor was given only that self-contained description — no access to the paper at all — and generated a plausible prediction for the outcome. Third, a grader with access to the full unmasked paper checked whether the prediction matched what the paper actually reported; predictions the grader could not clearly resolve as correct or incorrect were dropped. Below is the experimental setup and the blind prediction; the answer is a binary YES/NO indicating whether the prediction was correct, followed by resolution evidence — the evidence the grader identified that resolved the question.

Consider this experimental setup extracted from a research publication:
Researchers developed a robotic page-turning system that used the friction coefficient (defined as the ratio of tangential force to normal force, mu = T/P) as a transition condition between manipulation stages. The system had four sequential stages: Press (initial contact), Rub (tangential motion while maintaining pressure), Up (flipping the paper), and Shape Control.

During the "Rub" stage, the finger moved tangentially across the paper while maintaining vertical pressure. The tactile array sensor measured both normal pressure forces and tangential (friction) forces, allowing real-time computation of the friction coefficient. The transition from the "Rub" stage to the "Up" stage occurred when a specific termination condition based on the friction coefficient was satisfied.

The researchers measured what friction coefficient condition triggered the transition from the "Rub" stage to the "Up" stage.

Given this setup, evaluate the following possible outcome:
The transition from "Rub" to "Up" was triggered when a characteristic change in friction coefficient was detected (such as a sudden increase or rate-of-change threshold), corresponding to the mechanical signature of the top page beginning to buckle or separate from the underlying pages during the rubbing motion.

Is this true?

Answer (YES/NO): NO